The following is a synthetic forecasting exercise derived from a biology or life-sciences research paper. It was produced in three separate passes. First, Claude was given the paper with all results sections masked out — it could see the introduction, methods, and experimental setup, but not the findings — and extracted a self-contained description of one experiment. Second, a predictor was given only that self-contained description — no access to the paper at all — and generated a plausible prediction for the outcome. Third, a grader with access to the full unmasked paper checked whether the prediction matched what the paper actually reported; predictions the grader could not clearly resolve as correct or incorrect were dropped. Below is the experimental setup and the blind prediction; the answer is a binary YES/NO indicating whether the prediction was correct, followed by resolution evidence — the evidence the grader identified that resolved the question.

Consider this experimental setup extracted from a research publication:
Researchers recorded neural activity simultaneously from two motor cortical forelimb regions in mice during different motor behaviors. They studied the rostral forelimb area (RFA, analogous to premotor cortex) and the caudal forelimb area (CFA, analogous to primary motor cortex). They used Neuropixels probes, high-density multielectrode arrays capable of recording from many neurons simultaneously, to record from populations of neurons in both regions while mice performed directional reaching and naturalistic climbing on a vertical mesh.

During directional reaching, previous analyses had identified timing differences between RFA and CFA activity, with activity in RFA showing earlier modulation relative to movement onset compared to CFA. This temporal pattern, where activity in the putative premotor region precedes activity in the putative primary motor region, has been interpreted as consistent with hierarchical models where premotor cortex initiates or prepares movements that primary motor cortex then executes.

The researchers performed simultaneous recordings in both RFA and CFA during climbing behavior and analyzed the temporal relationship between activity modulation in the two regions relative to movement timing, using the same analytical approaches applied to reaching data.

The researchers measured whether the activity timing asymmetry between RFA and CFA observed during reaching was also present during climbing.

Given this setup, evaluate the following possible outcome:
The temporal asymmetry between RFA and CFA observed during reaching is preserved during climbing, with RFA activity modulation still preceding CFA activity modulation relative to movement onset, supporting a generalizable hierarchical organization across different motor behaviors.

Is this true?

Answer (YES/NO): NO